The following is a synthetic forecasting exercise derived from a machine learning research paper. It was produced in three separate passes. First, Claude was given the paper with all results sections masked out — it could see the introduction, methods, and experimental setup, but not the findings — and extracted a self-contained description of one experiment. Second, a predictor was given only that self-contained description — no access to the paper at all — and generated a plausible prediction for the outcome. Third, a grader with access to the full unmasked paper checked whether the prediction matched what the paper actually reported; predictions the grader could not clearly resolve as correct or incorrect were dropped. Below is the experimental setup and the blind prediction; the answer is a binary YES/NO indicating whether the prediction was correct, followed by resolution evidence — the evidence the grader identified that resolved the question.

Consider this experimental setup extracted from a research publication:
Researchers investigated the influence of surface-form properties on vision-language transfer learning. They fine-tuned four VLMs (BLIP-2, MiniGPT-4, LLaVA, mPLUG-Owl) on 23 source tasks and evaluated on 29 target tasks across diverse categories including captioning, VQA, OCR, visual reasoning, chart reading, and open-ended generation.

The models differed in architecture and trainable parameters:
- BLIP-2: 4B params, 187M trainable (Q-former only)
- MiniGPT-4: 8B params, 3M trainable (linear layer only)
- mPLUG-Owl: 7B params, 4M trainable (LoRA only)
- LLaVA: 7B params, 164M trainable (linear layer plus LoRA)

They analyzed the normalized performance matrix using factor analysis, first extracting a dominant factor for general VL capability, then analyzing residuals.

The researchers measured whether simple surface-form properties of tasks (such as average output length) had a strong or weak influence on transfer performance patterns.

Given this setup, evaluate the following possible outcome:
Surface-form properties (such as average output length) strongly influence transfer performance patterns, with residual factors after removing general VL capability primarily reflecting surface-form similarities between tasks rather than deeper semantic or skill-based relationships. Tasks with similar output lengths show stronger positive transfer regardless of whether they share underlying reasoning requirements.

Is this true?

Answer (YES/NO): NO